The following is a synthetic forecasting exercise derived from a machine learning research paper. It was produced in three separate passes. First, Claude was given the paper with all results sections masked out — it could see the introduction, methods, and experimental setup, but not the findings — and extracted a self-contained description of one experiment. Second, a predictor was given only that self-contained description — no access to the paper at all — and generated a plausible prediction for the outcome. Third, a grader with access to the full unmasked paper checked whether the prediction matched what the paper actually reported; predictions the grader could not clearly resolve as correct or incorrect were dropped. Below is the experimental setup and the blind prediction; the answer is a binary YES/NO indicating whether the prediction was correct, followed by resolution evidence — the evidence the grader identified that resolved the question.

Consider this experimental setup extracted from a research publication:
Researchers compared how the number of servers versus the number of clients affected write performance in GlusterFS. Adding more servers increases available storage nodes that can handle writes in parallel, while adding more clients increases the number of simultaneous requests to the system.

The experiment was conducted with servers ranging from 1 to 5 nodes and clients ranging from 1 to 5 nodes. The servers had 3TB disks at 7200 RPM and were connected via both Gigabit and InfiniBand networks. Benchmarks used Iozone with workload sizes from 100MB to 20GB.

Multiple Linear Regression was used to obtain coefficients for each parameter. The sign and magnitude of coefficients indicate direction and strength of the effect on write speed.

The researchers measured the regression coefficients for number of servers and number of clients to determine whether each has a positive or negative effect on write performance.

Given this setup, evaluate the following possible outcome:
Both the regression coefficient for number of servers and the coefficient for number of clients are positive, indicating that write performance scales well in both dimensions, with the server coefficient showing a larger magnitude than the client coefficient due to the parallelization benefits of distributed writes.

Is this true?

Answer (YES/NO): NO